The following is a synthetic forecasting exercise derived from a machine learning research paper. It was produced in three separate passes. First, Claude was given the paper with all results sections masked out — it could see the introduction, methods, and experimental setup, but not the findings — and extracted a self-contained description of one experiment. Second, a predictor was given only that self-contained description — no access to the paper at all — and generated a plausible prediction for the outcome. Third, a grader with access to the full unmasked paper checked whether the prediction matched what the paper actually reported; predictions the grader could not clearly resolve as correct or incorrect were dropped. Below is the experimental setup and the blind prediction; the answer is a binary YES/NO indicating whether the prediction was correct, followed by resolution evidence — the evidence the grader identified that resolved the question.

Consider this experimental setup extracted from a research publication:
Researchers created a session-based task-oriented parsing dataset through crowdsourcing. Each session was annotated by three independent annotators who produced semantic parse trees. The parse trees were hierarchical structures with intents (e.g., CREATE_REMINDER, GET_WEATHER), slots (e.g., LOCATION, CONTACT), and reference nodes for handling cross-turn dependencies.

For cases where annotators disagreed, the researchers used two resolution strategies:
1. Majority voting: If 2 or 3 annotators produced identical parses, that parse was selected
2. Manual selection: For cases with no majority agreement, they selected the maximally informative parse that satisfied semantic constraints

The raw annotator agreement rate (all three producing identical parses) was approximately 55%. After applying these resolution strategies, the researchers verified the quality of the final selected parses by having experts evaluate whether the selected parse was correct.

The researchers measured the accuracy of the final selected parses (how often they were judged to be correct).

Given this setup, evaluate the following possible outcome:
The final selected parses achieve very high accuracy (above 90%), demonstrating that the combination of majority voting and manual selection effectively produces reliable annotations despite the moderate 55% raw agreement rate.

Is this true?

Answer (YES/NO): YES